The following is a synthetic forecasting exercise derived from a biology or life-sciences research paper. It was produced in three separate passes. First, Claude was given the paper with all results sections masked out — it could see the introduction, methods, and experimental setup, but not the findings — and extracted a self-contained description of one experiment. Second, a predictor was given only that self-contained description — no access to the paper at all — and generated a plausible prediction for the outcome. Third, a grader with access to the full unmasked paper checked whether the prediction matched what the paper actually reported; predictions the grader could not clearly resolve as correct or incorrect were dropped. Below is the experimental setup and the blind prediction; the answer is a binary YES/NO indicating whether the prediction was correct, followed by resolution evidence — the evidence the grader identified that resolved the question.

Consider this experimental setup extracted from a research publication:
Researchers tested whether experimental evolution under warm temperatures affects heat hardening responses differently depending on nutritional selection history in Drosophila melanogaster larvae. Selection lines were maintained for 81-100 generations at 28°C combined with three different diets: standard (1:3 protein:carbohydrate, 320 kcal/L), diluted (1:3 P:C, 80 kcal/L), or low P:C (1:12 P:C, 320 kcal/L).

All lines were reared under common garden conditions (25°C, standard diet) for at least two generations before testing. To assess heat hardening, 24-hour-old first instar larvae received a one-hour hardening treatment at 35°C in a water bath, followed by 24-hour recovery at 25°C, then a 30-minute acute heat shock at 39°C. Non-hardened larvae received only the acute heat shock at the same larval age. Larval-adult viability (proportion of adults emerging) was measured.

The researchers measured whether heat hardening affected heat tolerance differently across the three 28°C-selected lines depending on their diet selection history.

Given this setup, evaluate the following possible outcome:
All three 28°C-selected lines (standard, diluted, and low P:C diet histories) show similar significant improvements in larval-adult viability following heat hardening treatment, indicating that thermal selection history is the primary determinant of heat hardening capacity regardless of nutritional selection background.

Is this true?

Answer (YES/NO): NO